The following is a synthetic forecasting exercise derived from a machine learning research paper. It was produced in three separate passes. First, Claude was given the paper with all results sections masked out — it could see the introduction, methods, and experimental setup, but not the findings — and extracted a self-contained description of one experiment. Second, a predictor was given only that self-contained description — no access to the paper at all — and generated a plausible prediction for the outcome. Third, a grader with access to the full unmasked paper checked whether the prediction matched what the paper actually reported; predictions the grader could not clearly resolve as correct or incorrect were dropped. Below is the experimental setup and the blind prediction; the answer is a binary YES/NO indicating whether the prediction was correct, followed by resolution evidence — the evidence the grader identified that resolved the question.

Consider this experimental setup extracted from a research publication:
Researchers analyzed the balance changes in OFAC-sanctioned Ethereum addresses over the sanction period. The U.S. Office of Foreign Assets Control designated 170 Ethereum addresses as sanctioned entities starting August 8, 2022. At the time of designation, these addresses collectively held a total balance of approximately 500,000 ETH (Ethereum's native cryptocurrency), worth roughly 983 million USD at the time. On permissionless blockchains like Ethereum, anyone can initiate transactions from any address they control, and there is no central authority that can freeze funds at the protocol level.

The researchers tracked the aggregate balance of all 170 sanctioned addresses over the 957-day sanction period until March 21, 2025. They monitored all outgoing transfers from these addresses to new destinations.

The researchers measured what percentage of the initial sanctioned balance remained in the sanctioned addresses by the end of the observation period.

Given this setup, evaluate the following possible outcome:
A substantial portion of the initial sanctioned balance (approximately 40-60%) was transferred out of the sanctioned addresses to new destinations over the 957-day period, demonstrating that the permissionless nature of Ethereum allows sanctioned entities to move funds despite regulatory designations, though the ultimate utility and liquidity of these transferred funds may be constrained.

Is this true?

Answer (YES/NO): NO